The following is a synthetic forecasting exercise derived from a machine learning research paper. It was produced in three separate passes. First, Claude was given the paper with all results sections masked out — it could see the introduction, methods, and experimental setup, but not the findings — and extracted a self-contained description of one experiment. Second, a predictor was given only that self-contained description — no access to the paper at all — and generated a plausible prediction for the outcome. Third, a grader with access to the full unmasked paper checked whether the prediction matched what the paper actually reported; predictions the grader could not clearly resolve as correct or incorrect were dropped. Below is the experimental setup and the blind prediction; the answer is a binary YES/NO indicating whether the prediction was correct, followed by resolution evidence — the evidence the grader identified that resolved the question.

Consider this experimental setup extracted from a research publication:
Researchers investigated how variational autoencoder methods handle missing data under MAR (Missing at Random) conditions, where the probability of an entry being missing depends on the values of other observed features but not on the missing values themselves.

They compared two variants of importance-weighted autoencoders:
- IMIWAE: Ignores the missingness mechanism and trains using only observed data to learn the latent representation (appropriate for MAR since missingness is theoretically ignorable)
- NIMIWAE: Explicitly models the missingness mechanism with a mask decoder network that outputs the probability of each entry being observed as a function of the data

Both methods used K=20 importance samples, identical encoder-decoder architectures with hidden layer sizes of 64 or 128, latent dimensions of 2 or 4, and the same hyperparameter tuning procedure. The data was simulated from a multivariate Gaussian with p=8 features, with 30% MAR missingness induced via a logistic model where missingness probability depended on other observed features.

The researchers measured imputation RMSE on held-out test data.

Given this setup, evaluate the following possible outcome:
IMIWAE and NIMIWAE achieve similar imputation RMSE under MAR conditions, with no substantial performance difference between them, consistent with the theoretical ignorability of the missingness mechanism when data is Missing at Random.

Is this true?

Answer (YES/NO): NO